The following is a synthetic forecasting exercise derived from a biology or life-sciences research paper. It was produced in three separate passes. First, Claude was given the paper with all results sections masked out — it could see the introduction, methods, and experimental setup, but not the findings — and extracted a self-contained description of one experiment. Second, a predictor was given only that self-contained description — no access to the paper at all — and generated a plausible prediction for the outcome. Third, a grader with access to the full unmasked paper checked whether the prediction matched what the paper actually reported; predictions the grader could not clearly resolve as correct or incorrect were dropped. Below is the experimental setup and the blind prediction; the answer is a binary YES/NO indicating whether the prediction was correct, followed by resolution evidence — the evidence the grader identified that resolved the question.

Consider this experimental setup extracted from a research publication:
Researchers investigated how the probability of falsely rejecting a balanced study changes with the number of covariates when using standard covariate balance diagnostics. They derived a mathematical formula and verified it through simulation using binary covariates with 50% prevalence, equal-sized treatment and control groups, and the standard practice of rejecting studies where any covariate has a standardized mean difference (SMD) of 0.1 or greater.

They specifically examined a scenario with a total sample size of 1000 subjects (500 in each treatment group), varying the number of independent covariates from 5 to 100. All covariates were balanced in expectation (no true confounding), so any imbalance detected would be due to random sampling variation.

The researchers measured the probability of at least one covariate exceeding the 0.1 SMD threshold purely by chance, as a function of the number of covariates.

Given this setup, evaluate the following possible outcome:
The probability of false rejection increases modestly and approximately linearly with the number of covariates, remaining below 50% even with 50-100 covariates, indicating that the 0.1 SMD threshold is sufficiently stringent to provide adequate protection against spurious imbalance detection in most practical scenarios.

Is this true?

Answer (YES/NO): NO